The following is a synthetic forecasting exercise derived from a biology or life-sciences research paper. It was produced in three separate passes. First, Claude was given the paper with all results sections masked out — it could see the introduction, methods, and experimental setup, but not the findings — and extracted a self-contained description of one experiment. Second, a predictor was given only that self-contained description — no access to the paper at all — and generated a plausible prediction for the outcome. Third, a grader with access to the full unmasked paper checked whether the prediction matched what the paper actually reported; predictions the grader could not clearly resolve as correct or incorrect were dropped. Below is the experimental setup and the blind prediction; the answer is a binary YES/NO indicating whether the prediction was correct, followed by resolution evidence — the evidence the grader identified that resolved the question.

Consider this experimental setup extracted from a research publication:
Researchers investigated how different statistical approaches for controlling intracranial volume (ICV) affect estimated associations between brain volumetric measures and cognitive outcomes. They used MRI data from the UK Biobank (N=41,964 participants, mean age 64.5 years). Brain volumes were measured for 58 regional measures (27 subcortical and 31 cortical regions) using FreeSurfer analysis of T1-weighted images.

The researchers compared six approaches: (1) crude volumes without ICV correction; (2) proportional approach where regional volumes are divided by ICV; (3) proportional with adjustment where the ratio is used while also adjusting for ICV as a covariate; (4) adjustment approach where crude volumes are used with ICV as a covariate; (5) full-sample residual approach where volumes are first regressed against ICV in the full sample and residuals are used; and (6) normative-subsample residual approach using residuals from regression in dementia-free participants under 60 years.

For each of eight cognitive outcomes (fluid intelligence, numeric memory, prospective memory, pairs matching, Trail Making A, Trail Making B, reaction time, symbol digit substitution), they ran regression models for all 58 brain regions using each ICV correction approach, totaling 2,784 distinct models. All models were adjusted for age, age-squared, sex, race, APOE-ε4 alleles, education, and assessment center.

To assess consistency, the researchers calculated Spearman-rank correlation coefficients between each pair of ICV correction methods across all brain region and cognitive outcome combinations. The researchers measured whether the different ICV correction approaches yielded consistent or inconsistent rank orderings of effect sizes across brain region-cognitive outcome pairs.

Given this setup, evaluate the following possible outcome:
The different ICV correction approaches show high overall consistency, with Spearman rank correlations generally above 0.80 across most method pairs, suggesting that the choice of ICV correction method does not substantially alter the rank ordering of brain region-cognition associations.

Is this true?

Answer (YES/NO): NO